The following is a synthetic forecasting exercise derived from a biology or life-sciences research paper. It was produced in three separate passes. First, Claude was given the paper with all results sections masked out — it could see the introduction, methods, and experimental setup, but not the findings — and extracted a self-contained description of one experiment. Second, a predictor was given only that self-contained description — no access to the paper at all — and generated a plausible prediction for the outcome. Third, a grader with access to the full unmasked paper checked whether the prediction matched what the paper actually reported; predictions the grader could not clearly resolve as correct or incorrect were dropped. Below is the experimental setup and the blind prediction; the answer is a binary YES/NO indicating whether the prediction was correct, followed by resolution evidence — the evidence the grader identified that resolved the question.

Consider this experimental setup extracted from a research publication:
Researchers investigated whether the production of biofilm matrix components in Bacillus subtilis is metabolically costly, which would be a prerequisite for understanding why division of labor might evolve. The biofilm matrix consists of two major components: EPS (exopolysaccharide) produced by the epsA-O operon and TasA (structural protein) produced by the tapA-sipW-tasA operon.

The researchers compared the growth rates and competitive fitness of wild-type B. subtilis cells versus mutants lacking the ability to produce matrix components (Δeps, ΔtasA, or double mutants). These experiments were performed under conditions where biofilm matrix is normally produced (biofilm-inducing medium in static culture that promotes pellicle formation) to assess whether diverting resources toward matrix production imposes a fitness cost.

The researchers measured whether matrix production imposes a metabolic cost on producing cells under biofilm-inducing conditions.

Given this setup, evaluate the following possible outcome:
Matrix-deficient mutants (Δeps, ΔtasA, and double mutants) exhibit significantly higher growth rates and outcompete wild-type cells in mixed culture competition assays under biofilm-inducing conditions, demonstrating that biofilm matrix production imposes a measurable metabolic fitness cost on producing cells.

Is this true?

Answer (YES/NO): NO